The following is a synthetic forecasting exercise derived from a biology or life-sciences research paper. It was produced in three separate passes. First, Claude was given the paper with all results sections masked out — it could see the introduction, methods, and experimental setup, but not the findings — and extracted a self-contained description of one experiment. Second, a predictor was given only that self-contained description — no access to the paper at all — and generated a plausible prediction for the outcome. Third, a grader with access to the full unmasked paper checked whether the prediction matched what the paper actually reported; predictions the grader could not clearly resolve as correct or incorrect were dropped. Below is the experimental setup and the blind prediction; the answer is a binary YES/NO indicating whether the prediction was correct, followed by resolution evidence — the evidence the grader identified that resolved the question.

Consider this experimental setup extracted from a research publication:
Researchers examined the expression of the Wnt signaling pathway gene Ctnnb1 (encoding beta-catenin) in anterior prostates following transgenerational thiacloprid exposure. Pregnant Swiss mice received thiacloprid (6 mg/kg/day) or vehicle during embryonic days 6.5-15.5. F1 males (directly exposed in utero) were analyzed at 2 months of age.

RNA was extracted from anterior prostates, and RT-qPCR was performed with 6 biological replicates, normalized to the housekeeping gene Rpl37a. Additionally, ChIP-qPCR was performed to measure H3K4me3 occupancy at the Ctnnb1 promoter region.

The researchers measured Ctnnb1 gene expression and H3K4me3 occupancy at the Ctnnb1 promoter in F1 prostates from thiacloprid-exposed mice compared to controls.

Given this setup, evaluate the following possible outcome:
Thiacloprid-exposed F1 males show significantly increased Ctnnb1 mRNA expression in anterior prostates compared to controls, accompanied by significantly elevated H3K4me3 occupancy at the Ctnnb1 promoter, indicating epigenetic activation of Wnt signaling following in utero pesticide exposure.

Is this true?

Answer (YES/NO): NO